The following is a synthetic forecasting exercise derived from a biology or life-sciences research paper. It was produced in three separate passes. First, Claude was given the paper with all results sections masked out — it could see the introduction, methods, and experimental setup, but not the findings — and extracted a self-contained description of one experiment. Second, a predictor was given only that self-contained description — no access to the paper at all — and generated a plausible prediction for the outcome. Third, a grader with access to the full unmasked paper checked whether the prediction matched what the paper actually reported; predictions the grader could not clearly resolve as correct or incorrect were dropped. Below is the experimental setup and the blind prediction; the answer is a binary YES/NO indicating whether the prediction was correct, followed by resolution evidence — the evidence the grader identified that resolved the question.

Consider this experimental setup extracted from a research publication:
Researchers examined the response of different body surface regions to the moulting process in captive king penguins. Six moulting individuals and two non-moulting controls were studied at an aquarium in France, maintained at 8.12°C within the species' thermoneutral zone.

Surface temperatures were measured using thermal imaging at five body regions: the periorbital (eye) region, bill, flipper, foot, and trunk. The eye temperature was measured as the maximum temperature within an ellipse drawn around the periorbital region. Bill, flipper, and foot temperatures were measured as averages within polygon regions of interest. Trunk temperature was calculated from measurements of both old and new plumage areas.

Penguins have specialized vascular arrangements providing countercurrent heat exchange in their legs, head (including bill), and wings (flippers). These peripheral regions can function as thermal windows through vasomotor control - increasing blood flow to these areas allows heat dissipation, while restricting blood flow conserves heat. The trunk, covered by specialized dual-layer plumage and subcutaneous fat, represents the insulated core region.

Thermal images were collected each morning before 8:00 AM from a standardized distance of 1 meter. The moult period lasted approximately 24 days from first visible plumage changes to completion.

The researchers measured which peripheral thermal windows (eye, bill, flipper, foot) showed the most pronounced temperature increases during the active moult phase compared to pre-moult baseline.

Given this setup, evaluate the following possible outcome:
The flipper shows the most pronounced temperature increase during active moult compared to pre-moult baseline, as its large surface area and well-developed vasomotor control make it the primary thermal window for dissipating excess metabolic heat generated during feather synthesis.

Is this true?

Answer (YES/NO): NO